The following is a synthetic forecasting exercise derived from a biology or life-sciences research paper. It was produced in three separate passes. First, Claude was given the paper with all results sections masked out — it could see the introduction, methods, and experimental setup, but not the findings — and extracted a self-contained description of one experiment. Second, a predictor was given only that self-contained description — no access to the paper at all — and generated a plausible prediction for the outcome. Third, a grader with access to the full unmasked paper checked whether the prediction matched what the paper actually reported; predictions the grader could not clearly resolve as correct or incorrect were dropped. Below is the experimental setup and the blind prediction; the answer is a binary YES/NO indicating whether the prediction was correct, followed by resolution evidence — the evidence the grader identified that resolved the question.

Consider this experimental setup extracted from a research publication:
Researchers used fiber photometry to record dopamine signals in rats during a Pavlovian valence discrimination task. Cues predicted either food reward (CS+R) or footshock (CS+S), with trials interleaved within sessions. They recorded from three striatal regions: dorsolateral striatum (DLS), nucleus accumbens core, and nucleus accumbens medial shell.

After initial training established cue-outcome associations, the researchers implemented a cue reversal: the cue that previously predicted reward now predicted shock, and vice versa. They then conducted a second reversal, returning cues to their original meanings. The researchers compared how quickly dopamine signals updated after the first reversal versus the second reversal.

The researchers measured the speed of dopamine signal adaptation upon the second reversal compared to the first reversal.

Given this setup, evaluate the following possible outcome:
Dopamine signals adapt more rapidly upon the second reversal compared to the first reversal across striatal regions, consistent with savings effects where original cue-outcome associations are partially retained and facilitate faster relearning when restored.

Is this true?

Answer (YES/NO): NO